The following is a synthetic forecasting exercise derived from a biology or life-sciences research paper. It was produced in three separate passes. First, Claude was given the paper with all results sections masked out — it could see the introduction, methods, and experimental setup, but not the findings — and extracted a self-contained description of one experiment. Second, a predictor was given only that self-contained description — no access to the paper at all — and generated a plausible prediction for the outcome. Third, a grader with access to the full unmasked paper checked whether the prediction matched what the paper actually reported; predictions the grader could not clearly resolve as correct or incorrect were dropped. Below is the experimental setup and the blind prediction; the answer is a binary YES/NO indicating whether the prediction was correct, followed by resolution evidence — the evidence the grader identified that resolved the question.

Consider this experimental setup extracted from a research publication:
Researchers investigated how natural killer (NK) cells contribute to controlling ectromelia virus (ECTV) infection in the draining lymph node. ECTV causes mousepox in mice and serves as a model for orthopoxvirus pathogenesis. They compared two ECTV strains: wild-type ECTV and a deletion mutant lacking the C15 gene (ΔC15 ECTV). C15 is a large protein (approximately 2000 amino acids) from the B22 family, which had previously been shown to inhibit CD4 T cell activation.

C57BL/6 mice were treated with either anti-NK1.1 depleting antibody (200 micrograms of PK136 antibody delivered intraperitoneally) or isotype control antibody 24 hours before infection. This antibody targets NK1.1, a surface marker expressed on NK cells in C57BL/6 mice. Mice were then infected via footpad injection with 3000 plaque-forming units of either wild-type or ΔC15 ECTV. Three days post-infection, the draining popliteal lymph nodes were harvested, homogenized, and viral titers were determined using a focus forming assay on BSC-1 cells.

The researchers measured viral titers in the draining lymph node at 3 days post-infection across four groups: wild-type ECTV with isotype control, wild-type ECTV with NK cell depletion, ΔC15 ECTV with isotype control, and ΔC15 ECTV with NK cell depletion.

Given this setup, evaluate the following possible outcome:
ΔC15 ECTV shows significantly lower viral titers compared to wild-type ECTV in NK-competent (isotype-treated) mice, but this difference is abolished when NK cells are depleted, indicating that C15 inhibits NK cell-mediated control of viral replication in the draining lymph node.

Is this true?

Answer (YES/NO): YES